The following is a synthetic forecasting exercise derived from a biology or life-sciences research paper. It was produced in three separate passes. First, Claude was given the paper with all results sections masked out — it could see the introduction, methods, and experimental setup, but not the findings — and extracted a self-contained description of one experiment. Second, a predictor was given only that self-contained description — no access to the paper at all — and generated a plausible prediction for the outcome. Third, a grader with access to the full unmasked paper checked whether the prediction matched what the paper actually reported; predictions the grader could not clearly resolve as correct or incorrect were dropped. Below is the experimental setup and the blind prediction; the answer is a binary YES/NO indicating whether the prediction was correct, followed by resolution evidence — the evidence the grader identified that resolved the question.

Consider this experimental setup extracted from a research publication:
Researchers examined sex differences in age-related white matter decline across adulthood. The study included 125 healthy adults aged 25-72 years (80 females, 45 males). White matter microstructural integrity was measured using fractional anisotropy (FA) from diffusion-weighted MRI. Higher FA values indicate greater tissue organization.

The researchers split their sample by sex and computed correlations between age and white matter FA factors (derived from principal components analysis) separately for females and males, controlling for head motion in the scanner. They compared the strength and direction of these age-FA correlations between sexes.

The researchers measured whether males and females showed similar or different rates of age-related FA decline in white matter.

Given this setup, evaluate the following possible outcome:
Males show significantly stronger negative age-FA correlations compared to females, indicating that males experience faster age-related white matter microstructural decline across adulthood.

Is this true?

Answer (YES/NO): NO